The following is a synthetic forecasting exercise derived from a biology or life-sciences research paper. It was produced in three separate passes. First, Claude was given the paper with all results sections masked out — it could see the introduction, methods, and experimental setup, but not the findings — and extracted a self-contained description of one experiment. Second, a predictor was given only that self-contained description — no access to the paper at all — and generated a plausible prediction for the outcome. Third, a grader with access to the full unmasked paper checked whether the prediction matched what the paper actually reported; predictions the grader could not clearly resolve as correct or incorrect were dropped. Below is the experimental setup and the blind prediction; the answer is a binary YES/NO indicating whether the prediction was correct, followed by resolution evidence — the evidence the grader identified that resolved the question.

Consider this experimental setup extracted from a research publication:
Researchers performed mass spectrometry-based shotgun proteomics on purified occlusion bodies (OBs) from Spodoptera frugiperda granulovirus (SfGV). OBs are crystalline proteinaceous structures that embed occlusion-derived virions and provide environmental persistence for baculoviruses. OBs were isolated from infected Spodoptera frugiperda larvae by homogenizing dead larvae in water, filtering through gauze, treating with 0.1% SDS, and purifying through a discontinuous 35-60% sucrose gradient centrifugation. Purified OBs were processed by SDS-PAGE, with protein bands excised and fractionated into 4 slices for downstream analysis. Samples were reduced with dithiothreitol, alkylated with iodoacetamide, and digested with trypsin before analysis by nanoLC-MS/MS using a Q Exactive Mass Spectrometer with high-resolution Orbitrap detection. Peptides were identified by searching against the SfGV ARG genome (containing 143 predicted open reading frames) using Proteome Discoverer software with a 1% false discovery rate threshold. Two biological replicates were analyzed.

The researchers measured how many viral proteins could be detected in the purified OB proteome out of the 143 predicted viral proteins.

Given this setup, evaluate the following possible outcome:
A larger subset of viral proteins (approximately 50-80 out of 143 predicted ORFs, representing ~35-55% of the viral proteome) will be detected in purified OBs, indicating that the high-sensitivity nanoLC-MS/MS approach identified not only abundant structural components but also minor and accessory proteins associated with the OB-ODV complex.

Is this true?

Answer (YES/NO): YES